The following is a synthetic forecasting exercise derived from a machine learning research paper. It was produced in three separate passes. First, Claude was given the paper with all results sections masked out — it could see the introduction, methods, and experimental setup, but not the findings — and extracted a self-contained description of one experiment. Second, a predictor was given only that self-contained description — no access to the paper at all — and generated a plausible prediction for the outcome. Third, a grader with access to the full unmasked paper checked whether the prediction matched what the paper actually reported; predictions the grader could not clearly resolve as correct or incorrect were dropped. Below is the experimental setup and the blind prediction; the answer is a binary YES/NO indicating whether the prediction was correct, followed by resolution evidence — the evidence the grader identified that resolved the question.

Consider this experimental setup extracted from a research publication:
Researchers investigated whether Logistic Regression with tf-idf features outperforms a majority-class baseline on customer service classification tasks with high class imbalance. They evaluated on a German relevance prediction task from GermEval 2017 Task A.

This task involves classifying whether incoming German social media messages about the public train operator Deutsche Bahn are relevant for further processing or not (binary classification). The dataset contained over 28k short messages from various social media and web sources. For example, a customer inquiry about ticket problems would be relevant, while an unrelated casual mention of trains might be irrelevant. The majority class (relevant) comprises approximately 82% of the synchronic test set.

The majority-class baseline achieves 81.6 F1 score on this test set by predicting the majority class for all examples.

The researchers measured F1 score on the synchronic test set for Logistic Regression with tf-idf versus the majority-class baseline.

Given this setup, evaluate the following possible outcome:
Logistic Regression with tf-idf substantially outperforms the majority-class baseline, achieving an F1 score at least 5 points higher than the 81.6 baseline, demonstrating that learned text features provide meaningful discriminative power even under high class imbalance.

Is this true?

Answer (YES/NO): YES